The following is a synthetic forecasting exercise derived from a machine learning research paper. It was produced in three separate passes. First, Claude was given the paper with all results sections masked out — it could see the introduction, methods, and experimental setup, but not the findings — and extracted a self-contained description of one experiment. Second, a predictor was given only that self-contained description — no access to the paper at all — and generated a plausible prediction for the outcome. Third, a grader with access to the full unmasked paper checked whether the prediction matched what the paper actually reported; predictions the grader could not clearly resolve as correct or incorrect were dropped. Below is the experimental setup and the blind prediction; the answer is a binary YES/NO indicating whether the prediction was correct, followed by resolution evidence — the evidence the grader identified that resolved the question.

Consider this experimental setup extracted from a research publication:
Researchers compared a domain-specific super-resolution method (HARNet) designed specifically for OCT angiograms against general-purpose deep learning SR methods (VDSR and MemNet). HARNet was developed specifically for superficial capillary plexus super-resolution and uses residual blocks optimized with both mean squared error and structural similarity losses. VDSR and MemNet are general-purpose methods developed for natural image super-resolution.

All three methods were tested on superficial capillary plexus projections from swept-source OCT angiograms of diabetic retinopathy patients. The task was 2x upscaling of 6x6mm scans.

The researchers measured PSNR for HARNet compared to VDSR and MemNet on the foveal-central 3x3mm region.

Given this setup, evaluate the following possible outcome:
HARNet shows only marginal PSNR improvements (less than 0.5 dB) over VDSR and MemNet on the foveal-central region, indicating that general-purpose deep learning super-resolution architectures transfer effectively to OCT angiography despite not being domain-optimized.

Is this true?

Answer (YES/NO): YES